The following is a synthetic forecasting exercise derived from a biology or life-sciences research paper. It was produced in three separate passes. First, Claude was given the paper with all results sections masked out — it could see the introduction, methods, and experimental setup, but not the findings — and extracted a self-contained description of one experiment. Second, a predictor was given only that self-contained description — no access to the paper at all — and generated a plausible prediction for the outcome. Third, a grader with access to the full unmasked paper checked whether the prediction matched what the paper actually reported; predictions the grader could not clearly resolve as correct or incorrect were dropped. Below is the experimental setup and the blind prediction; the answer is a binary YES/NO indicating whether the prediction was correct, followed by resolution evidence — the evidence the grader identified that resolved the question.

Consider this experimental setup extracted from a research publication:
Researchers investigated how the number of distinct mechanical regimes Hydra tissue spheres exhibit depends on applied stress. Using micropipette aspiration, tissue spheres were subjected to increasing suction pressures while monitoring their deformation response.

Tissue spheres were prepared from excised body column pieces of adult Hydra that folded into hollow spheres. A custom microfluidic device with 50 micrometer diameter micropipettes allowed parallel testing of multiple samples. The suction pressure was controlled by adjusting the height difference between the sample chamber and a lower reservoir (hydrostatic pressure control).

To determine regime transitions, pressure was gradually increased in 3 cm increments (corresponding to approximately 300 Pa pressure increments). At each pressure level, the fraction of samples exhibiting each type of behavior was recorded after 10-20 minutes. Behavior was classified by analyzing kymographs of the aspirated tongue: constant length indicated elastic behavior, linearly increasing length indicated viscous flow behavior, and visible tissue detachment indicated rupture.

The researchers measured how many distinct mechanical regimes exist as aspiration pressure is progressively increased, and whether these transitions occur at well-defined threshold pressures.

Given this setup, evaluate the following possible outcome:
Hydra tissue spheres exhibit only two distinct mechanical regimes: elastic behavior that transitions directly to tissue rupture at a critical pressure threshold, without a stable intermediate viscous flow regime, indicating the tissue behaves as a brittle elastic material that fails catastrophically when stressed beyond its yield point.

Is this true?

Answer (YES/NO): NO